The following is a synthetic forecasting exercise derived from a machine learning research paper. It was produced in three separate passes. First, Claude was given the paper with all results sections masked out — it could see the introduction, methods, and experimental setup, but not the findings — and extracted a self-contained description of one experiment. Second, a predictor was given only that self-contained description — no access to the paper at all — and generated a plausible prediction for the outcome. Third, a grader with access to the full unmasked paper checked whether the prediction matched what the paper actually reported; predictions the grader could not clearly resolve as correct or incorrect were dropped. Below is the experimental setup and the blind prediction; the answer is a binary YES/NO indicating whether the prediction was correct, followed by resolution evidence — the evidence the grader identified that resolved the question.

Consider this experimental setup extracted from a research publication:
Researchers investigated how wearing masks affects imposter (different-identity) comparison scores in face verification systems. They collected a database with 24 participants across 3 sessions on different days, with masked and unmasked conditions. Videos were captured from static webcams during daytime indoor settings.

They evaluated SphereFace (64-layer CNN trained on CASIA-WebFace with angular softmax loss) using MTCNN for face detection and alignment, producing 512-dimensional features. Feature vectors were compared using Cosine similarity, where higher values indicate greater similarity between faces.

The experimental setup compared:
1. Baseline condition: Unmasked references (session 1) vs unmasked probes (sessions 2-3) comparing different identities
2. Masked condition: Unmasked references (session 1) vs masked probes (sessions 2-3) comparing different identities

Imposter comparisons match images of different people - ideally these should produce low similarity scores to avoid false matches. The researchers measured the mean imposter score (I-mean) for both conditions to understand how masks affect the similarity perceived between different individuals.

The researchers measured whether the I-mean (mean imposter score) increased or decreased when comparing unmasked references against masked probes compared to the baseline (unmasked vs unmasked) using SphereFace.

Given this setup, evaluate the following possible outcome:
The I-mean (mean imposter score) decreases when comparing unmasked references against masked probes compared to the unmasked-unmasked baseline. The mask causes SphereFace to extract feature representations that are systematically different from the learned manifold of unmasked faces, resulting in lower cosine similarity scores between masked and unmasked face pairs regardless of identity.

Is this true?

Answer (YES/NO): YES